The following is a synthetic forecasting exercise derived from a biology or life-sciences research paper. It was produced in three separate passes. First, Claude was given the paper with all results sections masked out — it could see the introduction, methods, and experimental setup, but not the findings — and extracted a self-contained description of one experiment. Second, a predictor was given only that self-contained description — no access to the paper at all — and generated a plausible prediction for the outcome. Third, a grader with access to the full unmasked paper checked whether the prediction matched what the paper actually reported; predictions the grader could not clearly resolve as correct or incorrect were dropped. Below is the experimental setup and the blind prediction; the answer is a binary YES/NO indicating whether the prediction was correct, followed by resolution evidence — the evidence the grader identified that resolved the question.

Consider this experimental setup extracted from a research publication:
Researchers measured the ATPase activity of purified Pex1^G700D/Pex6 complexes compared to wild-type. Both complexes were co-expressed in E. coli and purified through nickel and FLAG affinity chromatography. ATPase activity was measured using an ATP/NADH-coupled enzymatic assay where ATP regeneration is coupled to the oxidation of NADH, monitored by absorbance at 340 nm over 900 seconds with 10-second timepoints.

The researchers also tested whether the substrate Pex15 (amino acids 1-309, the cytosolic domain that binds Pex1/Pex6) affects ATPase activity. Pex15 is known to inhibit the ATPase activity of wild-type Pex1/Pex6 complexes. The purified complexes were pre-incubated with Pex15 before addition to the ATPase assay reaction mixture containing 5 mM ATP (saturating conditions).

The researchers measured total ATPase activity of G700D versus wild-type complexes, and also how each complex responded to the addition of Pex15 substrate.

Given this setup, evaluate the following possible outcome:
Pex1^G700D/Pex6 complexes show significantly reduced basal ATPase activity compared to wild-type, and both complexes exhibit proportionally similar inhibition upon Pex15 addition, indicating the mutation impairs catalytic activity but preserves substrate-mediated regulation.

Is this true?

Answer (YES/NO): YES